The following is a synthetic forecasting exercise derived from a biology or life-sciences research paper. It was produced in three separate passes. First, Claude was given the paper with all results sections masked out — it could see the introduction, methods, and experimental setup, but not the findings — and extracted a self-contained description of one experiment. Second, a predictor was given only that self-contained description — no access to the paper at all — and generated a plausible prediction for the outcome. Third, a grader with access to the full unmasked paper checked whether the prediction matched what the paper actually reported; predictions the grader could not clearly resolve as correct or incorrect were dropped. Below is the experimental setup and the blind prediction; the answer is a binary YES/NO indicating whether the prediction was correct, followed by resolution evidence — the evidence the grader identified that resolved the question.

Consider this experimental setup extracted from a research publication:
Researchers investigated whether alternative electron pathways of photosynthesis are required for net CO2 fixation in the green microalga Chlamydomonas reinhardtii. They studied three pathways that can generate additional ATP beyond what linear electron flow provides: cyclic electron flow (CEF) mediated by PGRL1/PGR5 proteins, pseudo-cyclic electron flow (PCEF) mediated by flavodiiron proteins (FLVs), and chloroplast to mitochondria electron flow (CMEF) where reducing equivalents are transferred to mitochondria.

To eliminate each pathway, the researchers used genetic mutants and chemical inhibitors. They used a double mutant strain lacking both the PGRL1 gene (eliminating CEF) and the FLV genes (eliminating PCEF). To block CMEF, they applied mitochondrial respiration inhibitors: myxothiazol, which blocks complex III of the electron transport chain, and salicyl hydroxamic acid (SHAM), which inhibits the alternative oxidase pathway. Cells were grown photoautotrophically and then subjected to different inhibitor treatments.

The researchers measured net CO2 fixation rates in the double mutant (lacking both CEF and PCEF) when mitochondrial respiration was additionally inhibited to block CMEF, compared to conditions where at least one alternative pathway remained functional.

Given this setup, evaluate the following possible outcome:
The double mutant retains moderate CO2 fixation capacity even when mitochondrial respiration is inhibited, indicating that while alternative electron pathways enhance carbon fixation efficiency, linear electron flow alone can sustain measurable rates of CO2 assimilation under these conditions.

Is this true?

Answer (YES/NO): NO